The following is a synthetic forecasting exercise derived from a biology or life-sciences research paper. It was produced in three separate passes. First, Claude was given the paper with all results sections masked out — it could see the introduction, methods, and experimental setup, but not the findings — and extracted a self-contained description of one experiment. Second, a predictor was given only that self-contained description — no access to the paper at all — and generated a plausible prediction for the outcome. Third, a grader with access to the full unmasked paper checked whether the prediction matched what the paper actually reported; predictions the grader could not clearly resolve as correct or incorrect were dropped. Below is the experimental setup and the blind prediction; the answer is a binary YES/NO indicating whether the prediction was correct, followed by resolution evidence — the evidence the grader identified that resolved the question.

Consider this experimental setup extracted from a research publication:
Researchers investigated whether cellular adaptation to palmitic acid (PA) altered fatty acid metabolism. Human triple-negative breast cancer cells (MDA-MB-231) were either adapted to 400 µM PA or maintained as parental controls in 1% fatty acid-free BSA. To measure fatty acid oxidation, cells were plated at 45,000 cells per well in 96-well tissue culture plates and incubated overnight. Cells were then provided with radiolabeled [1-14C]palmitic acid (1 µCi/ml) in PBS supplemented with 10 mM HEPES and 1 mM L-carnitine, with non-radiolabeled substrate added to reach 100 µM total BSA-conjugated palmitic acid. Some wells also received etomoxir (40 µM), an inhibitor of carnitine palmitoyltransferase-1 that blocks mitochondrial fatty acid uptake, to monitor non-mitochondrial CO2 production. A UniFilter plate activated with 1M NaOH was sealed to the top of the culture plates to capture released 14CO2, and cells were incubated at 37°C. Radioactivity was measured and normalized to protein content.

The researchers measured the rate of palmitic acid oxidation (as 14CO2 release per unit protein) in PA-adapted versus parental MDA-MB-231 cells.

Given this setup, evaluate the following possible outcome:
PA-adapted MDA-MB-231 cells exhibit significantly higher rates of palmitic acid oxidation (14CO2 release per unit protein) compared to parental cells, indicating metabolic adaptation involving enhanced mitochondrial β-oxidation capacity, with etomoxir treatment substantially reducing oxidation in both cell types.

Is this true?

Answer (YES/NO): NO